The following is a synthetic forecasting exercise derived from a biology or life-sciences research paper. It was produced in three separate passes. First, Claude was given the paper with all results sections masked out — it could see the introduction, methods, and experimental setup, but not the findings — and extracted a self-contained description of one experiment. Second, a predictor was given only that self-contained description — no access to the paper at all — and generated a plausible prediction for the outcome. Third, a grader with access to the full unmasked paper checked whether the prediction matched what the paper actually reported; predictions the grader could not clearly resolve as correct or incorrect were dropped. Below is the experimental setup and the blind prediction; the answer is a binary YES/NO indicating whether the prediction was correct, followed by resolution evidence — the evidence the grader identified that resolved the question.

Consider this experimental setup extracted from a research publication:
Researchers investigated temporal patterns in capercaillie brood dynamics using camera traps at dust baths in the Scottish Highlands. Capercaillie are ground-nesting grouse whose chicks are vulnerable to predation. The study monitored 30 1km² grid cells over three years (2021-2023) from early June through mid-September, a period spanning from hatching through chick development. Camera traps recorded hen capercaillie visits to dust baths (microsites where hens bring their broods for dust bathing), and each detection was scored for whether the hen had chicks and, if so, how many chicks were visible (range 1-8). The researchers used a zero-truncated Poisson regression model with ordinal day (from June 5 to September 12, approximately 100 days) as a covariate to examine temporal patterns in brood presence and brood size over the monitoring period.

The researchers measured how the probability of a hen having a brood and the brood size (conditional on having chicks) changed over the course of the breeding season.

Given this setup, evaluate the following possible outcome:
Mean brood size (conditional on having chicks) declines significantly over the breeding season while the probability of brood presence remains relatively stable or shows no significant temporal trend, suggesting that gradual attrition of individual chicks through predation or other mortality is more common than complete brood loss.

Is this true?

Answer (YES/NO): YES